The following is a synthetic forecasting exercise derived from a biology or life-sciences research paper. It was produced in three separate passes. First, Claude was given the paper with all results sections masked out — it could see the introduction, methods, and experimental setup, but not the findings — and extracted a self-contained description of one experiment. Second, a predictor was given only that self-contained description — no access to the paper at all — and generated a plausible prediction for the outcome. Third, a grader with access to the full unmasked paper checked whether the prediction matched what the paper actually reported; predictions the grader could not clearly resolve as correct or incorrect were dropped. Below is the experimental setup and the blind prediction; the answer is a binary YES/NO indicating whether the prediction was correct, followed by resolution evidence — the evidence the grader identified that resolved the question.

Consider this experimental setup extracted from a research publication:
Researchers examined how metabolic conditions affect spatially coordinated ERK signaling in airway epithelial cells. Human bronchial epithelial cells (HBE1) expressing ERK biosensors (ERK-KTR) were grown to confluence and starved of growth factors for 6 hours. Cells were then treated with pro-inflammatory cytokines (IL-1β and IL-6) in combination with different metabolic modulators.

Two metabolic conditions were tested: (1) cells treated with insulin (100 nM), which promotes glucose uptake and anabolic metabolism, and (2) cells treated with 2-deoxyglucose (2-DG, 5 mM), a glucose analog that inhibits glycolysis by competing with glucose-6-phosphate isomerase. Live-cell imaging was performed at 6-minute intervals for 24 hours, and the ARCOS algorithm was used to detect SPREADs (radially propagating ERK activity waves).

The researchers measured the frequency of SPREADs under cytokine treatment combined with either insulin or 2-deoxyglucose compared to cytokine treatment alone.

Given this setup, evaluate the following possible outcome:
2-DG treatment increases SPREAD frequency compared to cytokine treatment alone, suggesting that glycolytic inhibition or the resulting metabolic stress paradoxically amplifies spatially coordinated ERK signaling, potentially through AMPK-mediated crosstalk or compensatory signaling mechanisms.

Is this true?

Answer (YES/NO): NO